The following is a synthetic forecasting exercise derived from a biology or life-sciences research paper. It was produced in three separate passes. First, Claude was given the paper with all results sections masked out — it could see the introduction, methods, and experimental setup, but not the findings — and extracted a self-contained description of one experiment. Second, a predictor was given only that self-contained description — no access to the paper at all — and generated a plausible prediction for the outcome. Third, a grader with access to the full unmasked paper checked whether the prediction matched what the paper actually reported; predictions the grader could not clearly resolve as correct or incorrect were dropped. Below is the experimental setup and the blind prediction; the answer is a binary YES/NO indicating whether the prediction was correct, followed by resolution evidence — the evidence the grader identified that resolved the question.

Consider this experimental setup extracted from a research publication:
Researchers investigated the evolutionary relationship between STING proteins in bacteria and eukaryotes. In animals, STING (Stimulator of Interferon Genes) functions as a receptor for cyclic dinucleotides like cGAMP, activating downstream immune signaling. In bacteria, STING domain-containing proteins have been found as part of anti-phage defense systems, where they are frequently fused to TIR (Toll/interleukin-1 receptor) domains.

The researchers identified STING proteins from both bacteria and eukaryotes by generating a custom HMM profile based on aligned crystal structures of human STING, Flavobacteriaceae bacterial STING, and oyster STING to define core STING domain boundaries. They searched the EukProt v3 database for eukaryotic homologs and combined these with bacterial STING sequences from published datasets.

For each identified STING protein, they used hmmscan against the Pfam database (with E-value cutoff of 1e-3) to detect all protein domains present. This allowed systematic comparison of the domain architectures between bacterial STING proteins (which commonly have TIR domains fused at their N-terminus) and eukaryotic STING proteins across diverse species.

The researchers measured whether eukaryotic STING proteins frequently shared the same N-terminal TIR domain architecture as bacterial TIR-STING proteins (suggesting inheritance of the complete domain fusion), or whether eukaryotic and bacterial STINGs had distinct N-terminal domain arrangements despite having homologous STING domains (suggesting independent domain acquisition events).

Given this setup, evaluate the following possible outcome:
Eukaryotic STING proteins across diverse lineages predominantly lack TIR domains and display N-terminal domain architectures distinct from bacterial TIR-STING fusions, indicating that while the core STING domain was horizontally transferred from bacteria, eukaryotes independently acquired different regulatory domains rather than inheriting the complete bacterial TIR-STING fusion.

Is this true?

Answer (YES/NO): NO